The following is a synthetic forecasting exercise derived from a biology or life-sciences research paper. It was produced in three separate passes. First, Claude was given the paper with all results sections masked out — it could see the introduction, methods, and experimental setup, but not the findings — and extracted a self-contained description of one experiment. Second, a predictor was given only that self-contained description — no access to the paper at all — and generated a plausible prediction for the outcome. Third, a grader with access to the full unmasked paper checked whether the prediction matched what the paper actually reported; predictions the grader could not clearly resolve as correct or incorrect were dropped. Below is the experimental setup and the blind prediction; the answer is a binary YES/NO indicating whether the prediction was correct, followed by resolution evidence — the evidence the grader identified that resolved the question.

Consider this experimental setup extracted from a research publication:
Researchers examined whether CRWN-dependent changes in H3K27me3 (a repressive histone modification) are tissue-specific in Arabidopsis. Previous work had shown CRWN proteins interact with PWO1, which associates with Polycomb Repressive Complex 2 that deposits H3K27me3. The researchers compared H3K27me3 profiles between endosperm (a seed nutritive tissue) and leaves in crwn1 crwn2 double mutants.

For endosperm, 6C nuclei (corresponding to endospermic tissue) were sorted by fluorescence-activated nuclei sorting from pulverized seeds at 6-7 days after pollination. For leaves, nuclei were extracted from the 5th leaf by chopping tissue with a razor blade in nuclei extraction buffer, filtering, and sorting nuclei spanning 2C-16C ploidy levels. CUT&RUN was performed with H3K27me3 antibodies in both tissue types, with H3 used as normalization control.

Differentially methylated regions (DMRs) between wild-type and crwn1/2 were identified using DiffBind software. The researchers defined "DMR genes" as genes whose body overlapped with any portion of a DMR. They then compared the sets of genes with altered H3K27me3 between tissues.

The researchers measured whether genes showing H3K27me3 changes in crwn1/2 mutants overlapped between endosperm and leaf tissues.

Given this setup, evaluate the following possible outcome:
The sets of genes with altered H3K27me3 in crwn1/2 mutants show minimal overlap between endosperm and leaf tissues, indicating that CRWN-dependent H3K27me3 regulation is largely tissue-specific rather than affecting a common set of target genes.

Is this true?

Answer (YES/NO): YES